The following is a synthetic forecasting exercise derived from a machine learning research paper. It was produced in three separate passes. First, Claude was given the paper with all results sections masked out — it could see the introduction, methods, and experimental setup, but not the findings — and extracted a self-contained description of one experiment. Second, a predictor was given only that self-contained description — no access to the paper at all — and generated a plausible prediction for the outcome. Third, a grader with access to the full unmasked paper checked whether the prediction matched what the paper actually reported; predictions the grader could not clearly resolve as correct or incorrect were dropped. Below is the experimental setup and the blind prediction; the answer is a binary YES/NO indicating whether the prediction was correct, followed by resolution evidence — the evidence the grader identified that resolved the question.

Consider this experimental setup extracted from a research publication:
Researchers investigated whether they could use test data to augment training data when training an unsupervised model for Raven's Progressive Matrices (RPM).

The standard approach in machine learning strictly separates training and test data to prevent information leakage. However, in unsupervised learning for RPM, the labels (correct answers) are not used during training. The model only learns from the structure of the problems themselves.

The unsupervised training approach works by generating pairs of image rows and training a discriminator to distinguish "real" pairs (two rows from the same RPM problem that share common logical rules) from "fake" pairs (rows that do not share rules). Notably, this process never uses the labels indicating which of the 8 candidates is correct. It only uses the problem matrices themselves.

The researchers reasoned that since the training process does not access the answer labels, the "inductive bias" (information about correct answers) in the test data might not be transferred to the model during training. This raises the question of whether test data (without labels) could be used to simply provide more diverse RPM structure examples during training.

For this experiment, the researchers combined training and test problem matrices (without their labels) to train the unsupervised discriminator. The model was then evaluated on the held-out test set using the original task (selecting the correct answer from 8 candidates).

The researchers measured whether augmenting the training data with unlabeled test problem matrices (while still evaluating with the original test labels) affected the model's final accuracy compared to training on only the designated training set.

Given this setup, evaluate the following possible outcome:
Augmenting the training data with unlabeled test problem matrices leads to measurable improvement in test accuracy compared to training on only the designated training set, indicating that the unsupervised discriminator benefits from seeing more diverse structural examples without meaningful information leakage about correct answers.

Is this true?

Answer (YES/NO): YES